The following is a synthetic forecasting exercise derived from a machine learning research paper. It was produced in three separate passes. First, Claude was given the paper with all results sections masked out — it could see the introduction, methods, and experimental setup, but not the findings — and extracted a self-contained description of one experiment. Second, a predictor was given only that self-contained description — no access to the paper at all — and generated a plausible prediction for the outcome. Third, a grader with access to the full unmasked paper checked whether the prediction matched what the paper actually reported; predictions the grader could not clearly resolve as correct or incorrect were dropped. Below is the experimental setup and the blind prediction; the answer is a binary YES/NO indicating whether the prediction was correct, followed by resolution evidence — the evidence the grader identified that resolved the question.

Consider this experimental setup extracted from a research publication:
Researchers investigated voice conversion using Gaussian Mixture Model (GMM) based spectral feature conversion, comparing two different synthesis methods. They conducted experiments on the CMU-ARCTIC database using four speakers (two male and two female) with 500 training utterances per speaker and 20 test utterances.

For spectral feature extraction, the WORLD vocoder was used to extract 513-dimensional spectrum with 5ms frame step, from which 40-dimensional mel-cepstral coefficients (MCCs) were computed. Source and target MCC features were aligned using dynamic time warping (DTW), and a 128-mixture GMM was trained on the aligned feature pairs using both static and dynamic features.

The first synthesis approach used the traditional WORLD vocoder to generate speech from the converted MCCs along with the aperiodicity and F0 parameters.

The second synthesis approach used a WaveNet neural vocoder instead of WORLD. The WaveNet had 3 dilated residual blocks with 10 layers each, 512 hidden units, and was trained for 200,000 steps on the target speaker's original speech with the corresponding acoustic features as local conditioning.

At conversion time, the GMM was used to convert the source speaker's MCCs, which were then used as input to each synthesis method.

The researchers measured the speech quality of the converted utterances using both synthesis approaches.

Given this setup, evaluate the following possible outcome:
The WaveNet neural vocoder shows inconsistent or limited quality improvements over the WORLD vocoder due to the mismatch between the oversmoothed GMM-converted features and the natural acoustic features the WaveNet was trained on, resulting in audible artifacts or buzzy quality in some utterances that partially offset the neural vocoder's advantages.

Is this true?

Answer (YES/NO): YES